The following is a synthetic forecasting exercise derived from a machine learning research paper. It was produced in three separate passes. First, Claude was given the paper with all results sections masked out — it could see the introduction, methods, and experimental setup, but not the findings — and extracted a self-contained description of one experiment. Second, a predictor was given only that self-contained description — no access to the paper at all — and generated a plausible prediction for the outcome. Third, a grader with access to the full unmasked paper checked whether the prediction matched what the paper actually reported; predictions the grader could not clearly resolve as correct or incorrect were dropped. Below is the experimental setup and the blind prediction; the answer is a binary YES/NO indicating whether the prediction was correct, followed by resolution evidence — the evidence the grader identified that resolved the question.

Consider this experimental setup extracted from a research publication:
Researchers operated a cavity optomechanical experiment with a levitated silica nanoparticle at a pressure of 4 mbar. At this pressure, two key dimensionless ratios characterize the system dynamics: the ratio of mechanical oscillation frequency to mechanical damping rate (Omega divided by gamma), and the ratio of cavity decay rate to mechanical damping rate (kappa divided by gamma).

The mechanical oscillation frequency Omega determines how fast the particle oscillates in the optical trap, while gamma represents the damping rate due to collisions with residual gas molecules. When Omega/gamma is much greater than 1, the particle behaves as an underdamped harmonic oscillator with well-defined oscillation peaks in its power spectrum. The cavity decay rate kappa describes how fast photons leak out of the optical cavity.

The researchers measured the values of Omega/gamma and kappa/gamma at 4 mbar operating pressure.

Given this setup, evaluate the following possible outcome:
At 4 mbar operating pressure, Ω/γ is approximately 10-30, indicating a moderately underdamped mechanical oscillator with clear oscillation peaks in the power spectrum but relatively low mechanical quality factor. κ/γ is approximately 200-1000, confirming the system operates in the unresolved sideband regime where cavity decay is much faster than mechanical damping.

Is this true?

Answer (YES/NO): NO